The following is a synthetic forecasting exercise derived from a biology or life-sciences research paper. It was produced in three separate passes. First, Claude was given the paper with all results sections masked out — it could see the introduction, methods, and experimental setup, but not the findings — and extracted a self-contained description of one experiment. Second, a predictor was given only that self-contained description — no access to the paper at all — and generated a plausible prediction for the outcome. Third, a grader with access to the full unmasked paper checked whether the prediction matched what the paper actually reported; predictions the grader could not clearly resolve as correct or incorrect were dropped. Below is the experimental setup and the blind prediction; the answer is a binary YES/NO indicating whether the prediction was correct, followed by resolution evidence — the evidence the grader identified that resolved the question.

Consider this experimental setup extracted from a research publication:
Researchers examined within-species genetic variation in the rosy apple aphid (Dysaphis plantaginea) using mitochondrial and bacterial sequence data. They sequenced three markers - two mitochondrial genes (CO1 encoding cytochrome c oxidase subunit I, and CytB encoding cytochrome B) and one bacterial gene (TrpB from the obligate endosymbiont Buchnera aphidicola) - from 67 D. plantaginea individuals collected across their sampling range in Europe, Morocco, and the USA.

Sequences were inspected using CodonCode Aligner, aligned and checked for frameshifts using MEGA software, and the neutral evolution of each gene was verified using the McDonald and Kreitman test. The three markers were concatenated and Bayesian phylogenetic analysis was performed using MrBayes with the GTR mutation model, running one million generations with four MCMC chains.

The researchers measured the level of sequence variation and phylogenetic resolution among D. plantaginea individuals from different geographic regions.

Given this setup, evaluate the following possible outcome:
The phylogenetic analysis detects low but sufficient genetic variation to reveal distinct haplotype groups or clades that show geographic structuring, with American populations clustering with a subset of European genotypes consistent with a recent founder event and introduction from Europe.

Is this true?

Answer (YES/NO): NO